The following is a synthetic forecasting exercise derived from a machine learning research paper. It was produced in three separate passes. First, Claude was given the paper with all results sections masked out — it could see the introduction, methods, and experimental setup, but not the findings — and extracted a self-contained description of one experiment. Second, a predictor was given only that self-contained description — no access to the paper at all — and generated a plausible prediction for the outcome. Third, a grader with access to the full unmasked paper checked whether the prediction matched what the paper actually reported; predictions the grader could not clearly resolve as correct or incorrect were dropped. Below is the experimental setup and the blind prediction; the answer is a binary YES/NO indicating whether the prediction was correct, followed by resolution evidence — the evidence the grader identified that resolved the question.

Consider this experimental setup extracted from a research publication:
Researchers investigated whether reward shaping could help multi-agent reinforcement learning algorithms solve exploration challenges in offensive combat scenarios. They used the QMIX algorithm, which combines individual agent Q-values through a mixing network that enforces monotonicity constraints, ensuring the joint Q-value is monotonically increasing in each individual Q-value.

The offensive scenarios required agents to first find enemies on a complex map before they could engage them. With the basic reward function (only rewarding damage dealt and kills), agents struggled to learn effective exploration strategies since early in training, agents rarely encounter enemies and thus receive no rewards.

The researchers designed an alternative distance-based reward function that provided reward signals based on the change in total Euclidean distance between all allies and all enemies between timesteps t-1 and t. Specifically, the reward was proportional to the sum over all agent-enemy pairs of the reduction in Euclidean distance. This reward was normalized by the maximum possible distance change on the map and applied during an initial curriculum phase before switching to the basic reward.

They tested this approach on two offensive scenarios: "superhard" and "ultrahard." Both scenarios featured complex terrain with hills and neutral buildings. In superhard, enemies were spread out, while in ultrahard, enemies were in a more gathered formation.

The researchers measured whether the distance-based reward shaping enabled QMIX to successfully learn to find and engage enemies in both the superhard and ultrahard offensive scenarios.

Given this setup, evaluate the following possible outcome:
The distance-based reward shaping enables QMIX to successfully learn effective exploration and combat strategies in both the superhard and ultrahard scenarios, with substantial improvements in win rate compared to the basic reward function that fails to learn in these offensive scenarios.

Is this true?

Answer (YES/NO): NO